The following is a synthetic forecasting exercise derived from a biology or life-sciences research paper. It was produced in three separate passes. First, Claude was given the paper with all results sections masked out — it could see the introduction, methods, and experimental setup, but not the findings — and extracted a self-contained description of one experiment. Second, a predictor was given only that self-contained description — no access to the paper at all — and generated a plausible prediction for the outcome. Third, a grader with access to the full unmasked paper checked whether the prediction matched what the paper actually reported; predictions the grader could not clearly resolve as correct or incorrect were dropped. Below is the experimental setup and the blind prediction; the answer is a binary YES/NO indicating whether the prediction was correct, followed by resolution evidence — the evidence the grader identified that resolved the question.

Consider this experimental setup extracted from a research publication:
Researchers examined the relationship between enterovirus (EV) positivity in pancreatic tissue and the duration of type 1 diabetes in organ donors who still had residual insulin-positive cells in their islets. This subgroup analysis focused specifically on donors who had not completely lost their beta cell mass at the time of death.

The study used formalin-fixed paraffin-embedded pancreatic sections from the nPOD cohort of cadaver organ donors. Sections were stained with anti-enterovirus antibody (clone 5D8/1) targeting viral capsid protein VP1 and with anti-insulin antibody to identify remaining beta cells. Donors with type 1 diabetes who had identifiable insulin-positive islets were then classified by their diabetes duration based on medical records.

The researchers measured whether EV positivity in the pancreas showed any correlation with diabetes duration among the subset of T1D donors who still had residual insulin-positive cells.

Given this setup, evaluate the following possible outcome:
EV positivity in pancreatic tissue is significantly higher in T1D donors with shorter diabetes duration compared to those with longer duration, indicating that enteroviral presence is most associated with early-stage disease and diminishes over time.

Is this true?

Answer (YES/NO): YES